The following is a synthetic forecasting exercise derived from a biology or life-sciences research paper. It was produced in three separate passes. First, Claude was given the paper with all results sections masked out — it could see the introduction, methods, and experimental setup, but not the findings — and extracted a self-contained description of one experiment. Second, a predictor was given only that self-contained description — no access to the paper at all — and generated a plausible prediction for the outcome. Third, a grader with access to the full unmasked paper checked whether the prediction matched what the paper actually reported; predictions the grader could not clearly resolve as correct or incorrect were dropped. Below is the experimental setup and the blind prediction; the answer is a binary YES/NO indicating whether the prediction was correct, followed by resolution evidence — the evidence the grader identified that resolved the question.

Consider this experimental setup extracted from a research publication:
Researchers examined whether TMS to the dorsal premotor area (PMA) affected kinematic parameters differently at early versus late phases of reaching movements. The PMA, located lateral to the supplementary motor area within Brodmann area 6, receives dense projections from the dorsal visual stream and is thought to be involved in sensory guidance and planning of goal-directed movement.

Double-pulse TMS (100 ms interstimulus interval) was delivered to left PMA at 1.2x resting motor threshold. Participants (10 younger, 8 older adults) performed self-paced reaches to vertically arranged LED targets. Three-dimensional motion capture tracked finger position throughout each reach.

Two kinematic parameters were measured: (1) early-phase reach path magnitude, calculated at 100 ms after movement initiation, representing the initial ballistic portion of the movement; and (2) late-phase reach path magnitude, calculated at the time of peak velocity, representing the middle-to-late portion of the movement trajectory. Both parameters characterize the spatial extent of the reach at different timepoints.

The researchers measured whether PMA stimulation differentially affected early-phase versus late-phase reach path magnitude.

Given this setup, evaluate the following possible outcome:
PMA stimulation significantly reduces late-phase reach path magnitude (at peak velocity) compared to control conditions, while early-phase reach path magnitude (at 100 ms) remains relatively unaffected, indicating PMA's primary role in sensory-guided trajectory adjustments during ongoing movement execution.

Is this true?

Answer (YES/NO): NO